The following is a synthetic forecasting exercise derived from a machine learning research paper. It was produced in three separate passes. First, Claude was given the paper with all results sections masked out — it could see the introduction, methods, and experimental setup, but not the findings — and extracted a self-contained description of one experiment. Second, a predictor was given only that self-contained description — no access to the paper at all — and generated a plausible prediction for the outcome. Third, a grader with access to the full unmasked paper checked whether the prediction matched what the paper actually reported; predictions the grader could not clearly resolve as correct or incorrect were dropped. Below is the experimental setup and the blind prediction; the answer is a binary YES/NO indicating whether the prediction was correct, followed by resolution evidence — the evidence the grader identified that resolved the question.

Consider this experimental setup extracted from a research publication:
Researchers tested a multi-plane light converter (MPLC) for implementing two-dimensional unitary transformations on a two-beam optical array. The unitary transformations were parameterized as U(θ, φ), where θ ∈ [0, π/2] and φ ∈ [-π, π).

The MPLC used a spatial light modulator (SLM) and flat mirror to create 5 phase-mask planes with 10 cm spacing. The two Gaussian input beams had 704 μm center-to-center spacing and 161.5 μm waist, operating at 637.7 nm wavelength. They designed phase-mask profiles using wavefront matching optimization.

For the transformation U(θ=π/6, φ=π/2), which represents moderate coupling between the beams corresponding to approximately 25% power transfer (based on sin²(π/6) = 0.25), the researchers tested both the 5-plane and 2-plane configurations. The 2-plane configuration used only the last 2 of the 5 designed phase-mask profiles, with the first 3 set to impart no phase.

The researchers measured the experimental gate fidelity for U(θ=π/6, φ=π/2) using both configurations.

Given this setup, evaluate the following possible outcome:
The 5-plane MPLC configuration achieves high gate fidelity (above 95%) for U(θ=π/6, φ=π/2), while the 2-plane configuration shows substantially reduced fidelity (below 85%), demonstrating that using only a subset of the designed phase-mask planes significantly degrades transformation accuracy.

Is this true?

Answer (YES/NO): NO